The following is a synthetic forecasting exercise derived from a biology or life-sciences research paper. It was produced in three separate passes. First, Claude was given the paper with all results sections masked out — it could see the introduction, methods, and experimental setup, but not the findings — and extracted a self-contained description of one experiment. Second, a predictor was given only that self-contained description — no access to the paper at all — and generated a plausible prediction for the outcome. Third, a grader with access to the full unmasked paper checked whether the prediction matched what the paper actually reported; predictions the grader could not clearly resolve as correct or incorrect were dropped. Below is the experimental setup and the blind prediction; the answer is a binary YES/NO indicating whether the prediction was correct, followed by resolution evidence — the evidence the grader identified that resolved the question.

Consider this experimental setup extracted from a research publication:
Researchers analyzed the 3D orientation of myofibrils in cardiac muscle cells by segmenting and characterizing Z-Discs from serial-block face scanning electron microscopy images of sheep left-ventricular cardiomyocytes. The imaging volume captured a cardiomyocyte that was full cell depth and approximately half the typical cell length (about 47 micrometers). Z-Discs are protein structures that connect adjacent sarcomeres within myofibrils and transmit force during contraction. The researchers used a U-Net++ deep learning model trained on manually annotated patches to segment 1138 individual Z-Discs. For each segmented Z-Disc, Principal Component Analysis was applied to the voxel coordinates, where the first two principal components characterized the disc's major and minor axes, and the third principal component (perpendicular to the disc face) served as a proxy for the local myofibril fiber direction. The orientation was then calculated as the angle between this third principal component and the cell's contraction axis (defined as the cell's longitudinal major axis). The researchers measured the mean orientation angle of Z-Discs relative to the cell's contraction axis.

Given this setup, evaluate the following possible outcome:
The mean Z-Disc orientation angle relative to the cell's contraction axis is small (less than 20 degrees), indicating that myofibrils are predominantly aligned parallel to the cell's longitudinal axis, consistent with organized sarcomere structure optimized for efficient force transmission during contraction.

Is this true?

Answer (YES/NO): YES